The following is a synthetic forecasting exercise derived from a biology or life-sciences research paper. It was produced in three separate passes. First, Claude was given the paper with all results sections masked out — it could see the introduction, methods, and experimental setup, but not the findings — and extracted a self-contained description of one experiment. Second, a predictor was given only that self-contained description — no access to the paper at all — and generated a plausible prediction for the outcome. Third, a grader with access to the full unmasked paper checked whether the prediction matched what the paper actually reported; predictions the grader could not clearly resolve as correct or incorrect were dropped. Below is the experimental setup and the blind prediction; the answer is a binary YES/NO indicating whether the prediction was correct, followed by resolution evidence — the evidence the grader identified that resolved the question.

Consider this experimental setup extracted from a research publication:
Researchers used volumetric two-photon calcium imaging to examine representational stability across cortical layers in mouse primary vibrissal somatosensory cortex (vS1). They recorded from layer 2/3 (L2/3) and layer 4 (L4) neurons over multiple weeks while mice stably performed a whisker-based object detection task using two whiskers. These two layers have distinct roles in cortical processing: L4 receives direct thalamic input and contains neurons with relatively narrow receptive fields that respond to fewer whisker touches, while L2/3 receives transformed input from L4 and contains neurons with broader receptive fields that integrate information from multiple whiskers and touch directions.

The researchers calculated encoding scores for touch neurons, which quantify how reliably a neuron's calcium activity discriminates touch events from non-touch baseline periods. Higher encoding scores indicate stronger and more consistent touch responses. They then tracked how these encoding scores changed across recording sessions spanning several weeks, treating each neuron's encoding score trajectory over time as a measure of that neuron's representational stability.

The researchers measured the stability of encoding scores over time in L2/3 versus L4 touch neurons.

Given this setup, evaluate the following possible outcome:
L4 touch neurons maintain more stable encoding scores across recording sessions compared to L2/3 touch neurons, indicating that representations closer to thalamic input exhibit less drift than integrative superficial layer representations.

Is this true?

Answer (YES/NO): NO